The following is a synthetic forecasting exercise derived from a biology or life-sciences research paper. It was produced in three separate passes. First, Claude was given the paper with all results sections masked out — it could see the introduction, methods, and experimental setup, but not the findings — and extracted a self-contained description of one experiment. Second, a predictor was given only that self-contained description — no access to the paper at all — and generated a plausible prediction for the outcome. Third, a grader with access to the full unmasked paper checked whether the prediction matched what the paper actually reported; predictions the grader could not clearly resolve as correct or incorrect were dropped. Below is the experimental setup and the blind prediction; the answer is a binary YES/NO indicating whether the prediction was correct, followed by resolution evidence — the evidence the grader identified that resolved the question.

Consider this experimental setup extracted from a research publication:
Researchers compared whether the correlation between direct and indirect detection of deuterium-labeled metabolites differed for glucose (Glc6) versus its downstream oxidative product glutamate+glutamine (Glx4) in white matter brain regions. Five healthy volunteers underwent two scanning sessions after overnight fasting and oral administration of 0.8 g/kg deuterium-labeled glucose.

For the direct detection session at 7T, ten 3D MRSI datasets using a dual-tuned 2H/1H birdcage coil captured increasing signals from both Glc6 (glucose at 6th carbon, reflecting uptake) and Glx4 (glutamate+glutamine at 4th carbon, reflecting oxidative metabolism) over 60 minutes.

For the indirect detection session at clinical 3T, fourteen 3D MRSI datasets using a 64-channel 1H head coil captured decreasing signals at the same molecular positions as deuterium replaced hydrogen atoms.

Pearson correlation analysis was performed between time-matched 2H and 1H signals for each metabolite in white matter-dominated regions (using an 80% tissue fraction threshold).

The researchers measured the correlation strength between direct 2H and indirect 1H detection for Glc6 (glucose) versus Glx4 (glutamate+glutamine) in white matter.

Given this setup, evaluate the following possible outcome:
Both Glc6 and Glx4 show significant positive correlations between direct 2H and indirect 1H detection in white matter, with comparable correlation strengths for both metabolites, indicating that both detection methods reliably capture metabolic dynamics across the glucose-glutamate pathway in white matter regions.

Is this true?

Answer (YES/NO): NO